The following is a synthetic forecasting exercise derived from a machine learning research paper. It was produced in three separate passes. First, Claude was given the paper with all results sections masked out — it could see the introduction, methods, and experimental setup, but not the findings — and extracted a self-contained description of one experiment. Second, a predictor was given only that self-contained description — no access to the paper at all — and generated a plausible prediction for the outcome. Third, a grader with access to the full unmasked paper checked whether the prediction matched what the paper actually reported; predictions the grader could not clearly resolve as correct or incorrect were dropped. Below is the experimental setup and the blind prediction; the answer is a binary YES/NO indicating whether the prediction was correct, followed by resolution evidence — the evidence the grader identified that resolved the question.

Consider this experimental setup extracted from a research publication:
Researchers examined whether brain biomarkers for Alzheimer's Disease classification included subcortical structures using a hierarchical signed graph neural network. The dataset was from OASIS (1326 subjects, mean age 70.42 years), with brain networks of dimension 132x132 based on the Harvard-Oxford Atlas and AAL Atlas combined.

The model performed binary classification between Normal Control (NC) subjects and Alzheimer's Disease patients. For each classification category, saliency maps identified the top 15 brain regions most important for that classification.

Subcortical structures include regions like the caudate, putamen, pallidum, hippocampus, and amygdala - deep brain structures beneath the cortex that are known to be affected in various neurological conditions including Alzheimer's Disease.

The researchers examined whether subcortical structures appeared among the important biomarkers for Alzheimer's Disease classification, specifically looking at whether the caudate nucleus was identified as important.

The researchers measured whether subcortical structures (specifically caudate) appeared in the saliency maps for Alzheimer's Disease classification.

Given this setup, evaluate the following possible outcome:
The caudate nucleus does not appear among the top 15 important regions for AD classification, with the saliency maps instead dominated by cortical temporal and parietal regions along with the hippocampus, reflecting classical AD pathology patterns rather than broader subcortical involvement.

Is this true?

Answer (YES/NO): NO